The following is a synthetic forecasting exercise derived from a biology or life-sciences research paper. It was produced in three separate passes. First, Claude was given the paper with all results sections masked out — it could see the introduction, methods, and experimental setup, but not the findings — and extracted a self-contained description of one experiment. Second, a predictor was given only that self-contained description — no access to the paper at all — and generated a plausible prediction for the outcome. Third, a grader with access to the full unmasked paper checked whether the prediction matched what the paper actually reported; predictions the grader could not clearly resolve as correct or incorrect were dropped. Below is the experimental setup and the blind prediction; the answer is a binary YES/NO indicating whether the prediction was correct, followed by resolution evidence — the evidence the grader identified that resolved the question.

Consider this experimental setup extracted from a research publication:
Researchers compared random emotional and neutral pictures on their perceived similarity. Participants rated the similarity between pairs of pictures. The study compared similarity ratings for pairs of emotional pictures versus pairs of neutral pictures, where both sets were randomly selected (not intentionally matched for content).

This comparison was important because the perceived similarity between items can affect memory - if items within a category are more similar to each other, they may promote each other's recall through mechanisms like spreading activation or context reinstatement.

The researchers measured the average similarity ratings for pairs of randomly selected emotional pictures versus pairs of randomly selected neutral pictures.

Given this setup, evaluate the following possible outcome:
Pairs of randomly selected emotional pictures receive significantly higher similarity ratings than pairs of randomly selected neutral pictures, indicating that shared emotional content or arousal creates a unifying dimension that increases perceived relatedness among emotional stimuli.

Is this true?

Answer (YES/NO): YES